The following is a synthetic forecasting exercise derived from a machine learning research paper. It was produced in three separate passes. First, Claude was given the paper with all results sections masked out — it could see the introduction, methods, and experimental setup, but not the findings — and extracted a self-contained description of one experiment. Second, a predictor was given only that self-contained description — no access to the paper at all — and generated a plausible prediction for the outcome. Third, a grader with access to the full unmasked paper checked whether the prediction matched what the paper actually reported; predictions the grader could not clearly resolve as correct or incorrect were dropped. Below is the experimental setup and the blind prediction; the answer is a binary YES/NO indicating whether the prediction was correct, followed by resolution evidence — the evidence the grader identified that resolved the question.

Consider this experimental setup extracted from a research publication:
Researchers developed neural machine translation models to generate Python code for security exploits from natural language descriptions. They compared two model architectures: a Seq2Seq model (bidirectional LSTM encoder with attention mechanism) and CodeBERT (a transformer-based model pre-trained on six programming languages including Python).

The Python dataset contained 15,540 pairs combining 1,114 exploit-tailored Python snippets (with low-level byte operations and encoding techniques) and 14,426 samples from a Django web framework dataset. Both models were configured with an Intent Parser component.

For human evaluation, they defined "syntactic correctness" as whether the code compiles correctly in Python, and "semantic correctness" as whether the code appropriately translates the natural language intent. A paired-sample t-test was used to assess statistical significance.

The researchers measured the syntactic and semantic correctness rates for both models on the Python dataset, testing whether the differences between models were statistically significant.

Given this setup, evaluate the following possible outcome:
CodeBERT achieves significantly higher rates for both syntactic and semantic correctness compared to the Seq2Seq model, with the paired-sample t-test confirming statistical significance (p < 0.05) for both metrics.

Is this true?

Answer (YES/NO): YES